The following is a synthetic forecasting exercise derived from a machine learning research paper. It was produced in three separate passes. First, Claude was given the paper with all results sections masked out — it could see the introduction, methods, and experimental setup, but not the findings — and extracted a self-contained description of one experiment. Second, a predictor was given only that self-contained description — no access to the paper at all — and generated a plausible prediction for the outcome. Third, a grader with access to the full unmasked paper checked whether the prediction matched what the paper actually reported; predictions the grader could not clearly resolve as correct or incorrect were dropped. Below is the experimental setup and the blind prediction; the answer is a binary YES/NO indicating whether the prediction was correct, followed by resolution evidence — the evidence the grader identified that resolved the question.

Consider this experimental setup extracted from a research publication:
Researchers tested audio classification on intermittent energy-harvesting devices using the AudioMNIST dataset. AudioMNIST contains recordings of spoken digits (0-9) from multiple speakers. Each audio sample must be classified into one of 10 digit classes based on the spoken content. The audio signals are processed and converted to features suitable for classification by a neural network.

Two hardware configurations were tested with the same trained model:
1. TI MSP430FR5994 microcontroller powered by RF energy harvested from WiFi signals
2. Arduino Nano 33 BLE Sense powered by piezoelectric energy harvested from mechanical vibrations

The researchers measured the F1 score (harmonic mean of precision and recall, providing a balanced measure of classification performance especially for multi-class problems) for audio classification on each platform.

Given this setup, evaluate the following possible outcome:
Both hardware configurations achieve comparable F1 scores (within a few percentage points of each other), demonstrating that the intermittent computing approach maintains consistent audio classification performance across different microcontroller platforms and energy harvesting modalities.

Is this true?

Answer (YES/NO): YES